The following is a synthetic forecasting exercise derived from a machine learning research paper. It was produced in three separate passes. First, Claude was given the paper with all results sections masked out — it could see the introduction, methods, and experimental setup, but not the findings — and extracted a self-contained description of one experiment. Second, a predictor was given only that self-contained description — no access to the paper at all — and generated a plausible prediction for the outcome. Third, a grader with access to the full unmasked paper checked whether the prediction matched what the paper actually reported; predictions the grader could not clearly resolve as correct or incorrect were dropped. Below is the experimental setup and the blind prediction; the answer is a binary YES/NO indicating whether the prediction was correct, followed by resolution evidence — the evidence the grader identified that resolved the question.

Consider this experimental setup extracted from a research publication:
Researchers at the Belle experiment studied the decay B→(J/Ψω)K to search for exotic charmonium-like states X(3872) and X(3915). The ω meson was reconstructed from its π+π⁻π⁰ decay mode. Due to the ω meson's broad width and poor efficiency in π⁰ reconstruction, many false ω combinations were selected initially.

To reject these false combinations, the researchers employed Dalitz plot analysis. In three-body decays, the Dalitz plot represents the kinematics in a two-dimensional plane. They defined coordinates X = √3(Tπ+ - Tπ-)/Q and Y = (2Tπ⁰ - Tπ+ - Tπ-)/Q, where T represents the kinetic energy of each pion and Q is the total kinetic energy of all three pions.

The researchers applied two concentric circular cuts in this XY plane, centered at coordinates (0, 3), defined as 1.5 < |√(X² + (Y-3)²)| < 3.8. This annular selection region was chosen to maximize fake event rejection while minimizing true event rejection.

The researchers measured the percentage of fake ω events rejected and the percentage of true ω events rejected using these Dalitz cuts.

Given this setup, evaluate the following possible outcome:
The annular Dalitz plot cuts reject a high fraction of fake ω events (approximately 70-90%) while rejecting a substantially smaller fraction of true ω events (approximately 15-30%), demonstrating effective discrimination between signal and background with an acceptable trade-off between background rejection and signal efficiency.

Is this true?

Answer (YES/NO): NO